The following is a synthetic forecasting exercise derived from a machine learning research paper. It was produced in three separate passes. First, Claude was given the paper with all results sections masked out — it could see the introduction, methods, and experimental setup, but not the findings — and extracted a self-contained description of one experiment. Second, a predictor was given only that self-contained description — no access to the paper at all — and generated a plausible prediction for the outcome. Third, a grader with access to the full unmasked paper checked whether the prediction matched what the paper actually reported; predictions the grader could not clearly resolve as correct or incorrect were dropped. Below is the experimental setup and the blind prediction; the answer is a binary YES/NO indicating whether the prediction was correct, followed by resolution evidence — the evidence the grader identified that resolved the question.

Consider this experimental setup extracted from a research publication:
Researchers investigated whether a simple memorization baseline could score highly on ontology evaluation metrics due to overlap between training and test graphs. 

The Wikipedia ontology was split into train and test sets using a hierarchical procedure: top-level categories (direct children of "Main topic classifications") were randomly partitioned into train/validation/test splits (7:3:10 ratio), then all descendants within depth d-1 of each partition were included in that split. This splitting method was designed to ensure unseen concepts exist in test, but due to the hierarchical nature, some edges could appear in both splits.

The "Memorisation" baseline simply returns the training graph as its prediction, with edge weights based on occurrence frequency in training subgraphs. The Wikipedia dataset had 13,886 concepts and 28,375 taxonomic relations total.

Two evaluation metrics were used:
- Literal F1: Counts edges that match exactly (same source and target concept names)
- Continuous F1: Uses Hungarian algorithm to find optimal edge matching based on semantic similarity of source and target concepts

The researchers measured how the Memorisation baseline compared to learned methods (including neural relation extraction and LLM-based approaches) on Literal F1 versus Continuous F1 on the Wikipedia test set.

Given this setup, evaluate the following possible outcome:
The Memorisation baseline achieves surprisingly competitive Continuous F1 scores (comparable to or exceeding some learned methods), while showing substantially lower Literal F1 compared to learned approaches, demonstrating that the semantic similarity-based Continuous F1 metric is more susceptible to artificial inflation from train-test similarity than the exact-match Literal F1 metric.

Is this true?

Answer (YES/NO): NO